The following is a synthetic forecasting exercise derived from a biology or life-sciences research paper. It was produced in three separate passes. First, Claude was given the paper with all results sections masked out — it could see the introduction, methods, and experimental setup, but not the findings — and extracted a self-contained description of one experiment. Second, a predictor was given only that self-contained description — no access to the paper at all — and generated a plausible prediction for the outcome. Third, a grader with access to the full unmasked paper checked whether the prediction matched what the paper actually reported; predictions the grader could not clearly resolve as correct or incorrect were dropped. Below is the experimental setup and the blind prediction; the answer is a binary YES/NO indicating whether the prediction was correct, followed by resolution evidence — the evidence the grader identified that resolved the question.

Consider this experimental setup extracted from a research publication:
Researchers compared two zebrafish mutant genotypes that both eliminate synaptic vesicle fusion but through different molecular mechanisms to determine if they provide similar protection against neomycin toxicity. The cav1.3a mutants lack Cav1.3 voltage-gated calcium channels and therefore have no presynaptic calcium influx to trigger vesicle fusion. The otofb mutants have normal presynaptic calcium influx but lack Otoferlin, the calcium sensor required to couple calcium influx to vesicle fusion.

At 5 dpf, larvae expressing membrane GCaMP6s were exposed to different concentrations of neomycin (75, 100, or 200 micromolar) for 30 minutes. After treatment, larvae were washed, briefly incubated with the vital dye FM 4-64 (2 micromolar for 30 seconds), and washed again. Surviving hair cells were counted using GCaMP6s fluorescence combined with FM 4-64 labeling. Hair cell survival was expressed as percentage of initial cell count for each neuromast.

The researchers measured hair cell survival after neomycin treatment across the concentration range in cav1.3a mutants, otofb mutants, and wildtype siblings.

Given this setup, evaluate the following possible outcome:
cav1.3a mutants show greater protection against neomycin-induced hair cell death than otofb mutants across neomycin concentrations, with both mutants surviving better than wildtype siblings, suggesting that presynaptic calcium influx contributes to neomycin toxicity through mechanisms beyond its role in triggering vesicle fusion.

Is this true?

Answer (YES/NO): NO